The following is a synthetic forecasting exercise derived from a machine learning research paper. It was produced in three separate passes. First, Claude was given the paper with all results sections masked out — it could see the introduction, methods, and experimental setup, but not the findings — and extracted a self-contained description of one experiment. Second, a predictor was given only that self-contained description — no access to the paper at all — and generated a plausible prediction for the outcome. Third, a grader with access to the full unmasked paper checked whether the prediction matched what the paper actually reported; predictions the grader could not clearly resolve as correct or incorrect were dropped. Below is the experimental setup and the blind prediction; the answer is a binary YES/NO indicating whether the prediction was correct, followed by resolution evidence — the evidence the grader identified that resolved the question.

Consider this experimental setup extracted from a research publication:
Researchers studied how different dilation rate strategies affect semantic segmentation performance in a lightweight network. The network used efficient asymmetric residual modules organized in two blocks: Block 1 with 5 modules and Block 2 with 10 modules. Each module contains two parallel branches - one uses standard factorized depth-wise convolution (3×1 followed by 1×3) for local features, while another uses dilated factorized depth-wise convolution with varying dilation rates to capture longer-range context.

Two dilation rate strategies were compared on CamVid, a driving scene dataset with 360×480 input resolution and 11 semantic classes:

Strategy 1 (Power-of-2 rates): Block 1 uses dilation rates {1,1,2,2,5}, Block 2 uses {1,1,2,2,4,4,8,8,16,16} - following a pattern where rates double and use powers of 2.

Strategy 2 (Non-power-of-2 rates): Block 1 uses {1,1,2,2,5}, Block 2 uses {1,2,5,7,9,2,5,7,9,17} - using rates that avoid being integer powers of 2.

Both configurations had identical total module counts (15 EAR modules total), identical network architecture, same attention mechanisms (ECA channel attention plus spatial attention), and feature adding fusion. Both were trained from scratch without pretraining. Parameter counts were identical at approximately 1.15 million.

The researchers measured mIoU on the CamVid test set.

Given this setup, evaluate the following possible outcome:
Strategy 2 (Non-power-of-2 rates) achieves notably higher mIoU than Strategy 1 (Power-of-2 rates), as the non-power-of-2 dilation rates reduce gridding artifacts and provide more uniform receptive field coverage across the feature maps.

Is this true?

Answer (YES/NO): NO